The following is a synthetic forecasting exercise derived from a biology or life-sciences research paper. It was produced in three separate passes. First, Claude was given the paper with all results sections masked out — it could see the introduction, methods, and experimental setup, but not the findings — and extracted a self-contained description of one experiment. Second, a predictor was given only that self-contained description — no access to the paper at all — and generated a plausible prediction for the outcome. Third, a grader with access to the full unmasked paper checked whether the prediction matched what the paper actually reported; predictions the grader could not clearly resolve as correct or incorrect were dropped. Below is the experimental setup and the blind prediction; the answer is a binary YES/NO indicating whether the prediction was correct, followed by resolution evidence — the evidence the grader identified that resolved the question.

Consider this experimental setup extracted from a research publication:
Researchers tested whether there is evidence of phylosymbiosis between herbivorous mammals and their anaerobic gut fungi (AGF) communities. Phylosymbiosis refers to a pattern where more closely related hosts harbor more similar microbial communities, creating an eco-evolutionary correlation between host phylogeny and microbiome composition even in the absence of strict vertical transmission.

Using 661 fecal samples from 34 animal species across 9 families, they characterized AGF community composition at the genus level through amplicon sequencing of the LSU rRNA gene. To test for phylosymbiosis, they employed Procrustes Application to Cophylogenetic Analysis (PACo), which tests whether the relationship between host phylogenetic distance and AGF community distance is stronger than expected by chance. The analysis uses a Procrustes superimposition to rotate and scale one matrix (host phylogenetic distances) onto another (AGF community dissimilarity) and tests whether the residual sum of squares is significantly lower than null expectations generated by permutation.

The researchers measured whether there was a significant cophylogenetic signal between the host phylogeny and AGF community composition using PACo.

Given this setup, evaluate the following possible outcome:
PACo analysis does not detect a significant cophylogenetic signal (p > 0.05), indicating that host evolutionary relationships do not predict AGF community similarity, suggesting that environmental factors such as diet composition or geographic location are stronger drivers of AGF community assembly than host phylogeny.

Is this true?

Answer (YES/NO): NO